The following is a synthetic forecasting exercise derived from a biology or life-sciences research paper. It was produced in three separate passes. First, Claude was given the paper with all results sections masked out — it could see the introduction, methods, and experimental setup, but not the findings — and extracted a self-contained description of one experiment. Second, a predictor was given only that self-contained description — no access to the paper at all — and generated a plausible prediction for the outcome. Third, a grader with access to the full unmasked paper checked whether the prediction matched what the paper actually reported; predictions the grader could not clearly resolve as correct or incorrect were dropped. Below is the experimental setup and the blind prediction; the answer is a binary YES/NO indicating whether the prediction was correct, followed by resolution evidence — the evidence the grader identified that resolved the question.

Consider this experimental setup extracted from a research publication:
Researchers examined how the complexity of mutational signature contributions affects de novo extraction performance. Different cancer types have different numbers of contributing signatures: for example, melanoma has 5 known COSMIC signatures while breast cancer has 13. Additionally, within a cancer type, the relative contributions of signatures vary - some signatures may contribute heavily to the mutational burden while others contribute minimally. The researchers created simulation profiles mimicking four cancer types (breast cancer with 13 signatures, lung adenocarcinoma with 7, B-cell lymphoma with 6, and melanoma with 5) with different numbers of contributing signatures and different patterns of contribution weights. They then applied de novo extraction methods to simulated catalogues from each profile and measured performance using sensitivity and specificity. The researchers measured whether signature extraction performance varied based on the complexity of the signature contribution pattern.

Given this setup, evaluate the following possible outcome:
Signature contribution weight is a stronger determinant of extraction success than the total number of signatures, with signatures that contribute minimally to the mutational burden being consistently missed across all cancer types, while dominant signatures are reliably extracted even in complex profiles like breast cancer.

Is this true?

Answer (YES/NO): NO